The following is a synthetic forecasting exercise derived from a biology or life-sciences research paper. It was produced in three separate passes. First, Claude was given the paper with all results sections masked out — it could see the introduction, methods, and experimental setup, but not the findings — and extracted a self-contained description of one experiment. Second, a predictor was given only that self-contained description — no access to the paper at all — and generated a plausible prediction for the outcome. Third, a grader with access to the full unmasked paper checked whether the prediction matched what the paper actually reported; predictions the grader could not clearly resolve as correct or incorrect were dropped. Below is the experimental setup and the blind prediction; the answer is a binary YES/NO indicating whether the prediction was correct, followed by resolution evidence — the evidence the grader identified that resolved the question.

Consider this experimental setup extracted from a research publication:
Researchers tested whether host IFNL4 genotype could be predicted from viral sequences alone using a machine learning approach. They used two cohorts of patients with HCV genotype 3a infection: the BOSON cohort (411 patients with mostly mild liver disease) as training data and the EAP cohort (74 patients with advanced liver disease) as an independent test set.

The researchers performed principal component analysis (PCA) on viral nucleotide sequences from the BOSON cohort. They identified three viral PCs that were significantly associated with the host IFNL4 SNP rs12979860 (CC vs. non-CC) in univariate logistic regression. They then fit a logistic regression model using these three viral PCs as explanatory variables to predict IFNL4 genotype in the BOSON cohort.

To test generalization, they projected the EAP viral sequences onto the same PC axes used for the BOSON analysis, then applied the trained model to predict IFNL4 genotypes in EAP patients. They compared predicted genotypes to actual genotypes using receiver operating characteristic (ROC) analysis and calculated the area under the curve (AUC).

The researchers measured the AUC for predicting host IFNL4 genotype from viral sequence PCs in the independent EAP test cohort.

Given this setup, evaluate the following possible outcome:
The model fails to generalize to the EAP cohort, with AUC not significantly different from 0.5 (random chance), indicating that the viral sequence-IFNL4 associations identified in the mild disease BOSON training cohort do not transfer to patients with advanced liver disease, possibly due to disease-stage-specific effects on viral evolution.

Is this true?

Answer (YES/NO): NO